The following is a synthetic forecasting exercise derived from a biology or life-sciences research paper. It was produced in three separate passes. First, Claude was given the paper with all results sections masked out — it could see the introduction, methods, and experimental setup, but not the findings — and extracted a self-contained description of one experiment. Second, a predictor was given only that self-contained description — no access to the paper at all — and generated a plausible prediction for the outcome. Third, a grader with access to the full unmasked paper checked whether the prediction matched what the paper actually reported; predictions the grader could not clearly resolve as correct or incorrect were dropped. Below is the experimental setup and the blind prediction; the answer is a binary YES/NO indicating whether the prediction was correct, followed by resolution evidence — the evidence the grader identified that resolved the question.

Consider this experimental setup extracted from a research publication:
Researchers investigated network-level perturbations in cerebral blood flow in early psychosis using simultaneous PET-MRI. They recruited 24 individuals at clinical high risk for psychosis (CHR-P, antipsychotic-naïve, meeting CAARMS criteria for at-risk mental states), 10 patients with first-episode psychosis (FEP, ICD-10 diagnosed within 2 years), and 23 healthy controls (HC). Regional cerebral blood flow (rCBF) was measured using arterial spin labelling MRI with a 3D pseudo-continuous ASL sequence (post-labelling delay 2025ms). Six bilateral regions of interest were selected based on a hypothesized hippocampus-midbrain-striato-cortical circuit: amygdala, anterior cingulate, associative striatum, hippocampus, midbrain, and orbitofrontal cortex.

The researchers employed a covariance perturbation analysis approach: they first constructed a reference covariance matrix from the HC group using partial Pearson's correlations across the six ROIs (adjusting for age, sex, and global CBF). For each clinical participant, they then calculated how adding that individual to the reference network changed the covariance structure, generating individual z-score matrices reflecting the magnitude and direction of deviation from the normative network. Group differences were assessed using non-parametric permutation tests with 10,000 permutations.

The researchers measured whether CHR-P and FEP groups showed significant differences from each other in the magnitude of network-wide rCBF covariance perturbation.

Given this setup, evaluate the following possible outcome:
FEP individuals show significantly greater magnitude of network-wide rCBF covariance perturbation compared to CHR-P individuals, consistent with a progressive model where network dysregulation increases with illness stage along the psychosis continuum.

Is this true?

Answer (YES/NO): NO